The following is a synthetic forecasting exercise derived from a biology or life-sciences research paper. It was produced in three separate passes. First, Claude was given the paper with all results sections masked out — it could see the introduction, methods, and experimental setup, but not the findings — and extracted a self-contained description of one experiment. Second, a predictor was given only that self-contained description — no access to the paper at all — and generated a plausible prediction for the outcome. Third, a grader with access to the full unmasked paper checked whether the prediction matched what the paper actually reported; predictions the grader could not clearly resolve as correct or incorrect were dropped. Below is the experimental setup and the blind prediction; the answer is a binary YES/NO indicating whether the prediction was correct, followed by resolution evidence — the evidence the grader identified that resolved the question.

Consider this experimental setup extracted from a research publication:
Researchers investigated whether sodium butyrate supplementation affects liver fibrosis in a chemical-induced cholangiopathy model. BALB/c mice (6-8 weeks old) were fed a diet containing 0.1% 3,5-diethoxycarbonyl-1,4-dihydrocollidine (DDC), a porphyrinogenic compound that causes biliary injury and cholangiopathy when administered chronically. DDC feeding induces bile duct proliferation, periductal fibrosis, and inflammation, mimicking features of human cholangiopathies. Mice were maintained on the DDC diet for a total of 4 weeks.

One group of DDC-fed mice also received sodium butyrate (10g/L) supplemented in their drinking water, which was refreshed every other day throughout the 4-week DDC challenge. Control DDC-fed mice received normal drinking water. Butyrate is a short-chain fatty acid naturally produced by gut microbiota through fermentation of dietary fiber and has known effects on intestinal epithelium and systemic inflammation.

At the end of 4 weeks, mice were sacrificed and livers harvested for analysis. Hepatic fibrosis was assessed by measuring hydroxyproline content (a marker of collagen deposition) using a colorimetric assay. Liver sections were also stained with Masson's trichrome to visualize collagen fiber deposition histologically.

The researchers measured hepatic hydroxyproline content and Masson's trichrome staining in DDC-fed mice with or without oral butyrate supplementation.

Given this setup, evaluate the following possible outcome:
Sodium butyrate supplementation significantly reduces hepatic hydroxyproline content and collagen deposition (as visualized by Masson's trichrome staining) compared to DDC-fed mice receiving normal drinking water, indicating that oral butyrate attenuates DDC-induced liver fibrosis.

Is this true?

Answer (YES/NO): YES